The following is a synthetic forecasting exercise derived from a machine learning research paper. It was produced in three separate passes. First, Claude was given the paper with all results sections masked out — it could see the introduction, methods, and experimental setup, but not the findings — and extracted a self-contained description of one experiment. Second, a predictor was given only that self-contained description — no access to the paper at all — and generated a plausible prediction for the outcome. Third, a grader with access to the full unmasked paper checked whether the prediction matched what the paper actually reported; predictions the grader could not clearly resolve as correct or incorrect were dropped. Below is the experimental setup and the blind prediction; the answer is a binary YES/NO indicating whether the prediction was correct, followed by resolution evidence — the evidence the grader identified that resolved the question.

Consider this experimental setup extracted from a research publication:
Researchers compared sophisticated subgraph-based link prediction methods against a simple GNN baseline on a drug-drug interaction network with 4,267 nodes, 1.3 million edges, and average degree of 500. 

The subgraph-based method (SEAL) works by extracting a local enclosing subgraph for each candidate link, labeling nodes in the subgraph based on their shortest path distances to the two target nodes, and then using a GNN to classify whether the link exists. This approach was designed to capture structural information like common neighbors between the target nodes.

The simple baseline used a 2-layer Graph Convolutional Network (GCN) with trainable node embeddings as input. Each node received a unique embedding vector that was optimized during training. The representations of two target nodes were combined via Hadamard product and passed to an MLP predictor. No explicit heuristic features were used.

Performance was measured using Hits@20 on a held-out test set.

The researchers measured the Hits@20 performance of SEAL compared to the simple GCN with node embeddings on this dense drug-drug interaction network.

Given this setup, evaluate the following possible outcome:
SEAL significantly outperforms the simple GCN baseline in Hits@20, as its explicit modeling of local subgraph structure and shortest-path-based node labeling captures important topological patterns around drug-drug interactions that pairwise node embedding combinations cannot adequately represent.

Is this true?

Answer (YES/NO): NO